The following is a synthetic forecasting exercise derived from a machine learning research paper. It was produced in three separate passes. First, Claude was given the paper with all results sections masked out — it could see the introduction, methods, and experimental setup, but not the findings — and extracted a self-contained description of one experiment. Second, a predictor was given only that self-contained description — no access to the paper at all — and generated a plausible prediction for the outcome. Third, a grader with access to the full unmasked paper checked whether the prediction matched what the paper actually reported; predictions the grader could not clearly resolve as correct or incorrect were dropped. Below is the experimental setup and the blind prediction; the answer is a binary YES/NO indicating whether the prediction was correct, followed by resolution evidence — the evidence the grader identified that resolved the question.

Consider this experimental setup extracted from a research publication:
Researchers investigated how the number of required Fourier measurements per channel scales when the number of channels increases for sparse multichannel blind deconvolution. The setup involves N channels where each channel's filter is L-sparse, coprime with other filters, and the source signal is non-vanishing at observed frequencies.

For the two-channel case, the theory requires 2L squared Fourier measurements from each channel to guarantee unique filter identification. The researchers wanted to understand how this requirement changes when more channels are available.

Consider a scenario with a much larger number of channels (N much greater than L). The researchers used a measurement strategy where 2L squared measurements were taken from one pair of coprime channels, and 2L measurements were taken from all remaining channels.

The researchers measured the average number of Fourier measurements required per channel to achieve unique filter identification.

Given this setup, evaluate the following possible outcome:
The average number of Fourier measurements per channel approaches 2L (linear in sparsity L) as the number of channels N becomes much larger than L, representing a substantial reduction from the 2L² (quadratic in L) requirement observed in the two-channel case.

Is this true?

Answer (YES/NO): YES